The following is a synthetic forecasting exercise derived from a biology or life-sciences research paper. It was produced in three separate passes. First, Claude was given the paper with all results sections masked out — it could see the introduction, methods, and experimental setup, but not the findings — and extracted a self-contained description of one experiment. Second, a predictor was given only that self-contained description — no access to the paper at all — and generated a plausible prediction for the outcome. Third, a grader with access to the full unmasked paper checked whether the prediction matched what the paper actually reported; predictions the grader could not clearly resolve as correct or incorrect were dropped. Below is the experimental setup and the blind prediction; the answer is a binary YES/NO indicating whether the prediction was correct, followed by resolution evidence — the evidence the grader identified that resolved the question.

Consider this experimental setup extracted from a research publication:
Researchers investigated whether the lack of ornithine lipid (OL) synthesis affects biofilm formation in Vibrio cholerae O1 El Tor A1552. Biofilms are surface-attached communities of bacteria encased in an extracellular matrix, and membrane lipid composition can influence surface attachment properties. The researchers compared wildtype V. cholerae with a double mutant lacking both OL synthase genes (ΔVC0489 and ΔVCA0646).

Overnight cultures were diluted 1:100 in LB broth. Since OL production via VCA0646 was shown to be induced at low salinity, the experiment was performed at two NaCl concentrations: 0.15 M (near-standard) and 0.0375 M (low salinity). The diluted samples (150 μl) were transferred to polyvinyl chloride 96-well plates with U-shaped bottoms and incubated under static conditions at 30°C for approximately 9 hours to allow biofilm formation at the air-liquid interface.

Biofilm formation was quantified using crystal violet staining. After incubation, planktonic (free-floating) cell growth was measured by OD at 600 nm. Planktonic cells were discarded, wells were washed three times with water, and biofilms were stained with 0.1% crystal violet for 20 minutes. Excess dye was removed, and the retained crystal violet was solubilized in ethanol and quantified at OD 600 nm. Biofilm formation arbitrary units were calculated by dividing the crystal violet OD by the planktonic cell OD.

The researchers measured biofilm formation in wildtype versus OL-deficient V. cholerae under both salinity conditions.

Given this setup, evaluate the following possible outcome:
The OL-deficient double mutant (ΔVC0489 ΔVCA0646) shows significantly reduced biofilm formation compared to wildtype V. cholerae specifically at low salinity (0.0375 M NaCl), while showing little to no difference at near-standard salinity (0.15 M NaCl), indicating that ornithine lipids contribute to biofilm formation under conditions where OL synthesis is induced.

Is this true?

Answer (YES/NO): NO